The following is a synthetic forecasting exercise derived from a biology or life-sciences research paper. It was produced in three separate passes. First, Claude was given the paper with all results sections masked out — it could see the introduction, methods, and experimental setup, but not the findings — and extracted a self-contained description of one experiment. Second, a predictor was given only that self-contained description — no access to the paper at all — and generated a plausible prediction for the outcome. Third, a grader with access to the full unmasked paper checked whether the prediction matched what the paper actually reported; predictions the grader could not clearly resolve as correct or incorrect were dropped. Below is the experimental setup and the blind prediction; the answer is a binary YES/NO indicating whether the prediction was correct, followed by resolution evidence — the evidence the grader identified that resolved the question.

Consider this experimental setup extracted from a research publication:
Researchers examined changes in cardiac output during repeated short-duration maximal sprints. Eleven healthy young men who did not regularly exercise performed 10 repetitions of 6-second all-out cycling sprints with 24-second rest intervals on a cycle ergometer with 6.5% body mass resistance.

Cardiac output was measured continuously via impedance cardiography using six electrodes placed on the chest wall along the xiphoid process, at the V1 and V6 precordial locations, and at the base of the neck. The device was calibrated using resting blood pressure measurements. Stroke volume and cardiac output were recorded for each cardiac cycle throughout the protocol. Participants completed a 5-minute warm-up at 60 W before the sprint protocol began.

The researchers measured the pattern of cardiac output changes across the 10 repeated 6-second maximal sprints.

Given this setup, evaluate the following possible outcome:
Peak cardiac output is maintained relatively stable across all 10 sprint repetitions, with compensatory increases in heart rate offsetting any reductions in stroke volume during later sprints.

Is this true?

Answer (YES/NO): NO